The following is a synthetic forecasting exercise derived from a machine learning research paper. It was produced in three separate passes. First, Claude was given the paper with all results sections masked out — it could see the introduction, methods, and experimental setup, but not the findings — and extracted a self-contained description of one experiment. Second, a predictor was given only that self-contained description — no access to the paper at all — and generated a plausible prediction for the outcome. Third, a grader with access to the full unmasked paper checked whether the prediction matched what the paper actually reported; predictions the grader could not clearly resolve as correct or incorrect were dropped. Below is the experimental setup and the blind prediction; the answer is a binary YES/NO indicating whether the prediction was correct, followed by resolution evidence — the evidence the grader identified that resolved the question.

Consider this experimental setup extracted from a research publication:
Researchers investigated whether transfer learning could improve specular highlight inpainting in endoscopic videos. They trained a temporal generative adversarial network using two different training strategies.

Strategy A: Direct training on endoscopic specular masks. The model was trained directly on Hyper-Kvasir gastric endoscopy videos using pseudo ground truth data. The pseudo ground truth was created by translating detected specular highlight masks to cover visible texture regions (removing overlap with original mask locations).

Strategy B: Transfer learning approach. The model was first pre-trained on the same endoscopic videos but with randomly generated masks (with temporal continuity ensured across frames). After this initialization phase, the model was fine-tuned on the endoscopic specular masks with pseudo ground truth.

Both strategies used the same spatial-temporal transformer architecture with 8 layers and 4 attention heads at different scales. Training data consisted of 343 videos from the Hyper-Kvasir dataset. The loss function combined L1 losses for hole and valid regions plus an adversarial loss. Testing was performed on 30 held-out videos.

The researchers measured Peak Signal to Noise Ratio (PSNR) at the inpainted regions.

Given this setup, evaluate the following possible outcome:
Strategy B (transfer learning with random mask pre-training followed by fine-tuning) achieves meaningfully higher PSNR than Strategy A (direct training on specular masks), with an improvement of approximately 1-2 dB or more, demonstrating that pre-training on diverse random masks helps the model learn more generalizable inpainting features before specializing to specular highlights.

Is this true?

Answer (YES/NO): NO